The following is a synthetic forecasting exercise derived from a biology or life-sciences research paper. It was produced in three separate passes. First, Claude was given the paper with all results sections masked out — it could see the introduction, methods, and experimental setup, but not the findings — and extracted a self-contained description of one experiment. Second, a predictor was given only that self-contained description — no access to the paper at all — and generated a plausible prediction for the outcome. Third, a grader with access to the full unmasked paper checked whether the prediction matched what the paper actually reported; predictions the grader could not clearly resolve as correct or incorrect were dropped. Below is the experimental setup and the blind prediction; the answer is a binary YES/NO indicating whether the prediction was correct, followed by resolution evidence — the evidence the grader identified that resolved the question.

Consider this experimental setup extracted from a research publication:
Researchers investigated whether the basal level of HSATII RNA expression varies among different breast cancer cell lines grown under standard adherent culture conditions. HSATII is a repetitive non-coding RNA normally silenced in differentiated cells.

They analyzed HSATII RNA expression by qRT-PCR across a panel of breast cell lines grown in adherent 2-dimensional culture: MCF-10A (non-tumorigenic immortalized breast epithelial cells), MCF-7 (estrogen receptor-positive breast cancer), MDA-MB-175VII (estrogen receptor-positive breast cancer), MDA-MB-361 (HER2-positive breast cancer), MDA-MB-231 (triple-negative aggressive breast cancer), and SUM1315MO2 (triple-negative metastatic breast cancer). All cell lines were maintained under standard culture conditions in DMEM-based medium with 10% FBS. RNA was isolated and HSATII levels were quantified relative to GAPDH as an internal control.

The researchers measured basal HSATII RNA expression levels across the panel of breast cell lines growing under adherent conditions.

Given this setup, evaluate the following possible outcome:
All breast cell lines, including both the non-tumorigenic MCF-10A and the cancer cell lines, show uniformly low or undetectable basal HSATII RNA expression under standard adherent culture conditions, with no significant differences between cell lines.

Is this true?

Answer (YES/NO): NO